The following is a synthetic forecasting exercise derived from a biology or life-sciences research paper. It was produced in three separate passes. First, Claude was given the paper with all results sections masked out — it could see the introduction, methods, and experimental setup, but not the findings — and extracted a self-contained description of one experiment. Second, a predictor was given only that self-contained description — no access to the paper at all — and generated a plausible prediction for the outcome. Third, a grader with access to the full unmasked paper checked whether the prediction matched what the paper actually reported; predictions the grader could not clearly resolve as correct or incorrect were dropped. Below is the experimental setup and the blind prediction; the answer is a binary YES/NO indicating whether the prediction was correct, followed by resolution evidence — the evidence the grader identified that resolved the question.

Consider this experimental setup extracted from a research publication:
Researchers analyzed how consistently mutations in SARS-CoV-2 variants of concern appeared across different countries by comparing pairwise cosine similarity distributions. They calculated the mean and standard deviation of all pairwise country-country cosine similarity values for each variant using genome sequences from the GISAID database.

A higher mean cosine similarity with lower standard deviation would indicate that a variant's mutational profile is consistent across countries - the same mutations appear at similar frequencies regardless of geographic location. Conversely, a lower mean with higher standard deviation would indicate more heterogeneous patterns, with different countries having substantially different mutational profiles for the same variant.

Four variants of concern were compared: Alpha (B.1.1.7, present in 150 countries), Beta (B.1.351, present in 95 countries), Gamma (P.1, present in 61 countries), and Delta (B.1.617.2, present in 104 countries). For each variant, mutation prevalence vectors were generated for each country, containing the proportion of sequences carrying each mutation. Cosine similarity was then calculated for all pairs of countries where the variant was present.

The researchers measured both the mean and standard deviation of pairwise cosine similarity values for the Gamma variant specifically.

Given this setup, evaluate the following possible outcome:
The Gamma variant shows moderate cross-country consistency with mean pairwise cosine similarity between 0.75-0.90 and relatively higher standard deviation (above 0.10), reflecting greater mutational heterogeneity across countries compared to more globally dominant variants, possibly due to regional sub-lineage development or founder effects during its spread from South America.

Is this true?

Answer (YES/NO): NO